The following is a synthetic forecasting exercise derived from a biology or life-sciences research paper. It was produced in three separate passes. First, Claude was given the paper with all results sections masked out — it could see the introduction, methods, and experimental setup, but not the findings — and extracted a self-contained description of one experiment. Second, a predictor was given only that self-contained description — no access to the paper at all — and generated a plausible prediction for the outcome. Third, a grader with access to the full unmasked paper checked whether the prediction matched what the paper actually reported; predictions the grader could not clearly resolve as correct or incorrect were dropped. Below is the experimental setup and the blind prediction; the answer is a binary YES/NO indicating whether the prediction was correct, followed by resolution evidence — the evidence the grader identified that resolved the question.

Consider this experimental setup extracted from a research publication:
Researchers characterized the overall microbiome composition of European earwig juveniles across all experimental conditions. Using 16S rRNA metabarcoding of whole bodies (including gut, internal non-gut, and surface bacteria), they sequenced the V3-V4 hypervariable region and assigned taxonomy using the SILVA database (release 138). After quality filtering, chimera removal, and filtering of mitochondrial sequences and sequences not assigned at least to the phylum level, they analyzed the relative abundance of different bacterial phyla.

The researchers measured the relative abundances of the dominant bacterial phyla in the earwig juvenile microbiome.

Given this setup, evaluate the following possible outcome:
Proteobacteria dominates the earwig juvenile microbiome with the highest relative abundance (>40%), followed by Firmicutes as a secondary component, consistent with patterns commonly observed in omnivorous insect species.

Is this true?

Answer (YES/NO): NO